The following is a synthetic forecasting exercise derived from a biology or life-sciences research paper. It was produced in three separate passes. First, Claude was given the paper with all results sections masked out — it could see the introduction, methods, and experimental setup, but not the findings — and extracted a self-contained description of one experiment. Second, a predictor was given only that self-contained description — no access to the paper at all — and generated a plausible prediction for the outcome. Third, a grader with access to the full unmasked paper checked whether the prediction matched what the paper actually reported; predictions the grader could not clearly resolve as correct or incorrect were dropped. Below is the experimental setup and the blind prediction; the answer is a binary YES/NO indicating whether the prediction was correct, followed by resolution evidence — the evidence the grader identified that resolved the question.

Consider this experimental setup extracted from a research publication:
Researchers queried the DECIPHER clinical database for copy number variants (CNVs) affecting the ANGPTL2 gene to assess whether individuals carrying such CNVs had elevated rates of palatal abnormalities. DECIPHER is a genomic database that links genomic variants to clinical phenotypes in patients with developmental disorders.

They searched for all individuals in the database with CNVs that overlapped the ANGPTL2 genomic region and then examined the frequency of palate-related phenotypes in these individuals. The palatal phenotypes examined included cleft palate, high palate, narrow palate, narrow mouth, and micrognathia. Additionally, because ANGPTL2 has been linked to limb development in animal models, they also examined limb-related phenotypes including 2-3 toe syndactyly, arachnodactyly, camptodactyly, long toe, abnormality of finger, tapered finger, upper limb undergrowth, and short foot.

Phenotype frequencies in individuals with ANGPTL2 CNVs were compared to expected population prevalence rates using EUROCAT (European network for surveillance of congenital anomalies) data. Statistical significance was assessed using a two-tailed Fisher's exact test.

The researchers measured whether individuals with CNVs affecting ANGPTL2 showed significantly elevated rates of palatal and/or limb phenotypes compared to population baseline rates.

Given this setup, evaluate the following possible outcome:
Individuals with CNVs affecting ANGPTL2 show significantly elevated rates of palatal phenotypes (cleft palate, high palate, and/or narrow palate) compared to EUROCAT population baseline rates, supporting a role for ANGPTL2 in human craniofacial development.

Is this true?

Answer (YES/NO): YES